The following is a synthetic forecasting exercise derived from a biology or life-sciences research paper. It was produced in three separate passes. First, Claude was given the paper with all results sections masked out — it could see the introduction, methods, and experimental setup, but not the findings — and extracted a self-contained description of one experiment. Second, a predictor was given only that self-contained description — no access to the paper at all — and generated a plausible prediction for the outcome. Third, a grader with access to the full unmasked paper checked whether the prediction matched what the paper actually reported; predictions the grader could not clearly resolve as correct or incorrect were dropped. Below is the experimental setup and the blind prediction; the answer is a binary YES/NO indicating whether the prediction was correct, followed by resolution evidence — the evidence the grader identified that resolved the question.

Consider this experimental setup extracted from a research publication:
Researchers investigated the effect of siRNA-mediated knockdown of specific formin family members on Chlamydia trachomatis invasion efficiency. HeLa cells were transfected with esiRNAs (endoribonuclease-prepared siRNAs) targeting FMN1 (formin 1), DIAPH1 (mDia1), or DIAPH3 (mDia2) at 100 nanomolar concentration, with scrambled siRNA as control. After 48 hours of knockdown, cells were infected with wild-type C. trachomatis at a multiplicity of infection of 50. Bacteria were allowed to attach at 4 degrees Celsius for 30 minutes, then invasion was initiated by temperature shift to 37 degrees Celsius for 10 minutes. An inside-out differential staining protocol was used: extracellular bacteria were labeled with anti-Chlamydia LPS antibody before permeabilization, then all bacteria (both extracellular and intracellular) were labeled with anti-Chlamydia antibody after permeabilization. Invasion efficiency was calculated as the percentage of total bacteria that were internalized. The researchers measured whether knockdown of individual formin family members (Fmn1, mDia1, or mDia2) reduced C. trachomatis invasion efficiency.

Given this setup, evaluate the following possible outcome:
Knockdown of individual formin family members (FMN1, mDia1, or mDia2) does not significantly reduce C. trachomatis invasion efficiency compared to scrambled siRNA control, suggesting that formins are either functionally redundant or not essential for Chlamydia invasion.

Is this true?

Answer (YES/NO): NO